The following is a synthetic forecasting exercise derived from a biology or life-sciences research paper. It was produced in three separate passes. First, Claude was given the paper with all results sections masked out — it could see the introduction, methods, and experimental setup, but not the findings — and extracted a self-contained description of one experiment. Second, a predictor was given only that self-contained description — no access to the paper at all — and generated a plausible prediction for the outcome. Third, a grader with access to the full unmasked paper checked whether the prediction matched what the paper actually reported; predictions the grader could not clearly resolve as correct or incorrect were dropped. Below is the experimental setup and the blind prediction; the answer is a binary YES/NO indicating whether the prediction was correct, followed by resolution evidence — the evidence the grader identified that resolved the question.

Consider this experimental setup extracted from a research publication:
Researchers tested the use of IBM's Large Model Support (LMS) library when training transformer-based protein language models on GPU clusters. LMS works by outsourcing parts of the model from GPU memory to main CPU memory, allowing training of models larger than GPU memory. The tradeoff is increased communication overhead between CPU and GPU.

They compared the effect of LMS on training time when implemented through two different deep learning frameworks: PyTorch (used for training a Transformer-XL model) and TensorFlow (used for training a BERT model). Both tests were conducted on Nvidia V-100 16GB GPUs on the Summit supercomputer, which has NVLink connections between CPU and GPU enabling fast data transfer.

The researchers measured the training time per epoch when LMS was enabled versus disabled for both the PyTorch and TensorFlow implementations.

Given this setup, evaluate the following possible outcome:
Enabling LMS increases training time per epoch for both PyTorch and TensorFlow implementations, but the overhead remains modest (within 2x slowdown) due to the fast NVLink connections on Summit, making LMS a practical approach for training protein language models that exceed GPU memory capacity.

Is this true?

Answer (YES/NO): NO